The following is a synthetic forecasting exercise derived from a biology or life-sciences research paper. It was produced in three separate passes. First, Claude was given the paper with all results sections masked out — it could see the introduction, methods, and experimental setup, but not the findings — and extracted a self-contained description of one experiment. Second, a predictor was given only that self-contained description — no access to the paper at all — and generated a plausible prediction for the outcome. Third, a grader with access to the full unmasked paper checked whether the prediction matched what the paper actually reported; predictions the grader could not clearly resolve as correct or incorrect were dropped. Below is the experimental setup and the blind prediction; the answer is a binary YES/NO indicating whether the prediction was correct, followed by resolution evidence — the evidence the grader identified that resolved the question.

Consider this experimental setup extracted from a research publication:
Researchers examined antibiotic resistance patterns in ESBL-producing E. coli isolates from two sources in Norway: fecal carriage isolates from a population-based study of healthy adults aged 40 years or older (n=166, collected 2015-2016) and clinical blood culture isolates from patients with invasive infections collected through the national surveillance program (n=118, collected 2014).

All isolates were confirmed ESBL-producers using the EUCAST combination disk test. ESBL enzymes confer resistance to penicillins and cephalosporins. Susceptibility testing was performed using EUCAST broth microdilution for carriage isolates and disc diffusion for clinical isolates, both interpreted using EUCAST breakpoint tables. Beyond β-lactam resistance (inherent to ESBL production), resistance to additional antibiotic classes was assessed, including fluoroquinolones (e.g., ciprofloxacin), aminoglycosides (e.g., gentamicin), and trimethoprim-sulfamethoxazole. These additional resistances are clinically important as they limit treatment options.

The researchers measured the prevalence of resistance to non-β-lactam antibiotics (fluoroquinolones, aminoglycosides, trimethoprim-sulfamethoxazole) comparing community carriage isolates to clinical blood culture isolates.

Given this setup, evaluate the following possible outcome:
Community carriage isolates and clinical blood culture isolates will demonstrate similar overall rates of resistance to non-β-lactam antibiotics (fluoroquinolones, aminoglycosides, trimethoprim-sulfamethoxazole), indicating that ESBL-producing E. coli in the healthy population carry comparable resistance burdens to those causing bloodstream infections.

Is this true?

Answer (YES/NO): NO